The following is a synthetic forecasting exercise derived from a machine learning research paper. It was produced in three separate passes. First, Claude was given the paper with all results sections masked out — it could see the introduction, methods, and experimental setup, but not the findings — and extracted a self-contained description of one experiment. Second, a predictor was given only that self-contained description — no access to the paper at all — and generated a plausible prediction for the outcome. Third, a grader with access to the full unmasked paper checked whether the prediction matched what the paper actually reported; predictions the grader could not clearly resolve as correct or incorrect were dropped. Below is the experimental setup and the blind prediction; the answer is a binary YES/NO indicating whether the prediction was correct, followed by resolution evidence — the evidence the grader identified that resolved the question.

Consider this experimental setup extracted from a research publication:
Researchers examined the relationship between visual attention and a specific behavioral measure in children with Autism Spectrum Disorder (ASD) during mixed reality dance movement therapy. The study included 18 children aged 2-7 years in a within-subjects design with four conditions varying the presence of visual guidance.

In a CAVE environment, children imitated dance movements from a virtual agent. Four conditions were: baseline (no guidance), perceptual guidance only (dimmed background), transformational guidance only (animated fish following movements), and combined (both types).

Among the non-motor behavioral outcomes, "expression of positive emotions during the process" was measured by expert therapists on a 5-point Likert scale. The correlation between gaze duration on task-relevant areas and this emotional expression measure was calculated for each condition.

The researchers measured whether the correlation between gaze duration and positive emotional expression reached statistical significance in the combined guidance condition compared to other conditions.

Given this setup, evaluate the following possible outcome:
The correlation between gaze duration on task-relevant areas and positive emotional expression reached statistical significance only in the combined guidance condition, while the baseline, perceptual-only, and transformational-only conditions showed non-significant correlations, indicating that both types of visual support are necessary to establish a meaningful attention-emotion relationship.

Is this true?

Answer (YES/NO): NO